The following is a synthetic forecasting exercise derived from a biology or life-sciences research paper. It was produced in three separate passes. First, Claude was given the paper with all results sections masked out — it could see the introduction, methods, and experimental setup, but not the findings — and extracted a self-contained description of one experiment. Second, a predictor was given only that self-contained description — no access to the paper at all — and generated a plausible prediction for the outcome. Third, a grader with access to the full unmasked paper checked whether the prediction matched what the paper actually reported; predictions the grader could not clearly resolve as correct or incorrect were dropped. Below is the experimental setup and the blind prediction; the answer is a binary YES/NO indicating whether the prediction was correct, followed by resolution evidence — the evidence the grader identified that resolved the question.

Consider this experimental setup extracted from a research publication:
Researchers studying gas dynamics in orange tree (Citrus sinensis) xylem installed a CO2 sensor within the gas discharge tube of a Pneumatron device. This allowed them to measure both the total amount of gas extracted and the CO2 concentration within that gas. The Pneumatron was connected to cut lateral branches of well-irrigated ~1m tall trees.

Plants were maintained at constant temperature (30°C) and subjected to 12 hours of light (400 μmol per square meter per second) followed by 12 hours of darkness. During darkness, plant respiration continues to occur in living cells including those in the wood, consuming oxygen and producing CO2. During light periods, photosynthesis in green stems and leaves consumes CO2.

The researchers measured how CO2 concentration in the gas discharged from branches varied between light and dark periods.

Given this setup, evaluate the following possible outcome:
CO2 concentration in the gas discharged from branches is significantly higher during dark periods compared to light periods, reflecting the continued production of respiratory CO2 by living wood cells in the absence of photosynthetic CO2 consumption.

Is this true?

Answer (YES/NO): YES